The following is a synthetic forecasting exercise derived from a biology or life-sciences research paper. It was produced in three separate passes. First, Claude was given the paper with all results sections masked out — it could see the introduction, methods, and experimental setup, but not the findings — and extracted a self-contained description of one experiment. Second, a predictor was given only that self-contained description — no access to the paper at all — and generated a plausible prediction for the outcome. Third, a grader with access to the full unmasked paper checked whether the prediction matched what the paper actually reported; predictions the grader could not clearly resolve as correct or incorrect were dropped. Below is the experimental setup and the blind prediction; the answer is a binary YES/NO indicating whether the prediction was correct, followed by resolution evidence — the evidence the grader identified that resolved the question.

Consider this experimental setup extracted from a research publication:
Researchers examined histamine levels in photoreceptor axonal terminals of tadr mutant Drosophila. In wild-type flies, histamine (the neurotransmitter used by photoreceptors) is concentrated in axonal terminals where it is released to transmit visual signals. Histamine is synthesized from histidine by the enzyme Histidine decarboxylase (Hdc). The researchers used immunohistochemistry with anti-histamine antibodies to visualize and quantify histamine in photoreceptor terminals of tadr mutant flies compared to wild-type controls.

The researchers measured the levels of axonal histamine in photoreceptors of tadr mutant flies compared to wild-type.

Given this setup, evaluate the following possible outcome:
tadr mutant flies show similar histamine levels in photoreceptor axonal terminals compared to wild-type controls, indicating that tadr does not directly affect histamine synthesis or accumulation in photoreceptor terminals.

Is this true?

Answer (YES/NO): NO